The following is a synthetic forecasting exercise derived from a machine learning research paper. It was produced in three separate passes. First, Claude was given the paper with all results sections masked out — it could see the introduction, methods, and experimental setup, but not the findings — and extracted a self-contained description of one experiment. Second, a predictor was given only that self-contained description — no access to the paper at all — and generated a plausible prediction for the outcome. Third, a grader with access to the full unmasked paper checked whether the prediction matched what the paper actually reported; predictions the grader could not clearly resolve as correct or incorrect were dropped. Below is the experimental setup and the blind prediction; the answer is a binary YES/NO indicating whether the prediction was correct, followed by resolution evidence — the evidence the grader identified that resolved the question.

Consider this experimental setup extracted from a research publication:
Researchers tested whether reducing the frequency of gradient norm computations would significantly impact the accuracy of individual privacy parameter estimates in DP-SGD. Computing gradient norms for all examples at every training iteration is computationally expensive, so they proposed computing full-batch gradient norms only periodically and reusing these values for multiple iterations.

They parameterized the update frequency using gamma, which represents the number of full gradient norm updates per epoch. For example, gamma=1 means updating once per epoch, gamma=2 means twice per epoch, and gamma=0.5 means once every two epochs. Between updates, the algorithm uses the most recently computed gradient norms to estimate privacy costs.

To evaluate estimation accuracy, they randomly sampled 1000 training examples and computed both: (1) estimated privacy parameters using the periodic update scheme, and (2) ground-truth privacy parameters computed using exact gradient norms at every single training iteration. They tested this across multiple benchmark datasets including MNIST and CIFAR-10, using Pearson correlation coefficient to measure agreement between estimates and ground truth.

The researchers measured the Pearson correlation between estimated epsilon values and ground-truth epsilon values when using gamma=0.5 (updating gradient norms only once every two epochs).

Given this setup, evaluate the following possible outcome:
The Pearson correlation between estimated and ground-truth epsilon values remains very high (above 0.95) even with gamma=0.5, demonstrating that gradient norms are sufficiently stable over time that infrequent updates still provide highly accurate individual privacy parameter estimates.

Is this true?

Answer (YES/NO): YES